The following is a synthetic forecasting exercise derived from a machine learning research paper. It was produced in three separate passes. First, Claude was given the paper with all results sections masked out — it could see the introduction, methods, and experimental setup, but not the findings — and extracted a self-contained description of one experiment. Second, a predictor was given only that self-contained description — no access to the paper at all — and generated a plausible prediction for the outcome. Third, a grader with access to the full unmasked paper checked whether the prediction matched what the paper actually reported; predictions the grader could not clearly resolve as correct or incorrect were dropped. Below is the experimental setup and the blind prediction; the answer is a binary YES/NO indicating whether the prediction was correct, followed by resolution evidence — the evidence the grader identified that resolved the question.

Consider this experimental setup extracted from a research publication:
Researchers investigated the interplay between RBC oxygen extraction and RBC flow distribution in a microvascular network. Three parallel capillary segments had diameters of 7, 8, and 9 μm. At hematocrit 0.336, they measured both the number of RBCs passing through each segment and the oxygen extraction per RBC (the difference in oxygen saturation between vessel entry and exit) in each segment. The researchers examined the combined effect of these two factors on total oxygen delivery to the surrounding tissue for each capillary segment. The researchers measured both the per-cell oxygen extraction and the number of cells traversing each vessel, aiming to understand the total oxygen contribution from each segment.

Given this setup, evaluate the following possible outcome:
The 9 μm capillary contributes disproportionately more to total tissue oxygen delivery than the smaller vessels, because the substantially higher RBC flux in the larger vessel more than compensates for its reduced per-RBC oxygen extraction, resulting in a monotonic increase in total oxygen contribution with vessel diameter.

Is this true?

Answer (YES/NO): NO